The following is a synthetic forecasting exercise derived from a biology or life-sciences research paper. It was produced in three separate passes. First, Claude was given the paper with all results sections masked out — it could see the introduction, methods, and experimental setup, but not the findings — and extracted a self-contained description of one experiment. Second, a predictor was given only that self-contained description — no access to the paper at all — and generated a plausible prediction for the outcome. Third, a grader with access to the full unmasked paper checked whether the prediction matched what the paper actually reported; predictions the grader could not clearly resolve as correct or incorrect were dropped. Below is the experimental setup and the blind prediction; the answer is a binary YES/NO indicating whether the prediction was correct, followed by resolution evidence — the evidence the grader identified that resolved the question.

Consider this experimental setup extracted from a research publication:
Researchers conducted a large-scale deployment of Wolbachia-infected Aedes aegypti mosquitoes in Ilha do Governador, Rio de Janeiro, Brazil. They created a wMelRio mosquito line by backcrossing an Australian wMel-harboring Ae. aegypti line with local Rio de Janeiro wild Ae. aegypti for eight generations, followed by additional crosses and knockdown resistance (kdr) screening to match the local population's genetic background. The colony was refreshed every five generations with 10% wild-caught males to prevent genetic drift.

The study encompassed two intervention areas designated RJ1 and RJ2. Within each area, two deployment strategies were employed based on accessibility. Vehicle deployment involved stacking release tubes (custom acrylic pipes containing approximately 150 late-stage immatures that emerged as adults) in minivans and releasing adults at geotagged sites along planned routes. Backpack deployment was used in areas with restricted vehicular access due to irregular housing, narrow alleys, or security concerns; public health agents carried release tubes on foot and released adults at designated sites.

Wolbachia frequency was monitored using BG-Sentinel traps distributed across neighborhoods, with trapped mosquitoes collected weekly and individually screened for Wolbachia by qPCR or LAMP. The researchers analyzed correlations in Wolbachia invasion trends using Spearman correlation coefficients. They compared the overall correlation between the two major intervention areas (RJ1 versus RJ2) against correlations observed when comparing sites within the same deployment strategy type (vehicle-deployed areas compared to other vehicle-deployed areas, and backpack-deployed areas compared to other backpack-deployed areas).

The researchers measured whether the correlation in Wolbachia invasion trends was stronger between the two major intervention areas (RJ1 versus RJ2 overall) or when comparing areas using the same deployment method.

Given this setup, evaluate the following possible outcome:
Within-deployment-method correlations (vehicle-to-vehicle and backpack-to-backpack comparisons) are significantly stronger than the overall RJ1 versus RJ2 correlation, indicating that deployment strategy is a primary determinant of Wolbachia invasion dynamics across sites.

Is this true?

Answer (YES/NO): NO